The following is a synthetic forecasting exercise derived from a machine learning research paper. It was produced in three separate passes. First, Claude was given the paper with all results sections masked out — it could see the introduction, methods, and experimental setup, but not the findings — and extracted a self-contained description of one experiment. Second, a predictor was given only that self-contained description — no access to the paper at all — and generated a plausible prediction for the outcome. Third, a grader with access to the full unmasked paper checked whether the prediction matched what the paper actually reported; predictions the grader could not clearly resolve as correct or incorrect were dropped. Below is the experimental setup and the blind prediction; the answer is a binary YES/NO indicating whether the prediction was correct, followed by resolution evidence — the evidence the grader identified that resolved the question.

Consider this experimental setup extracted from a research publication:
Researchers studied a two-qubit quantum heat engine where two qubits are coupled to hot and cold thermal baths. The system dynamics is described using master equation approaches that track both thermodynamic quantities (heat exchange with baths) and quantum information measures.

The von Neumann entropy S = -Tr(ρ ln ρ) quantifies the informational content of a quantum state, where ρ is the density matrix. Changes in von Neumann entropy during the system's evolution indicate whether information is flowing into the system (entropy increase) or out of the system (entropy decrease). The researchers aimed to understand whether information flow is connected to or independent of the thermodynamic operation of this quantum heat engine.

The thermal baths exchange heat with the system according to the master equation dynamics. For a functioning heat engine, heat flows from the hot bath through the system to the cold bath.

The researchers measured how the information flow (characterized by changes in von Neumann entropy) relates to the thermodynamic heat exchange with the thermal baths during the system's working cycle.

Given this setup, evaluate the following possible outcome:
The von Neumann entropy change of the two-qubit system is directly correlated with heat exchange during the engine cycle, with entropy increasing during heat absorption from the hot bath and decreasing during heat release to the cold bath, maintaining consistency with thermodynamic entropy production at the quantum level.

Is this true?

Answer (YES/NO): NO